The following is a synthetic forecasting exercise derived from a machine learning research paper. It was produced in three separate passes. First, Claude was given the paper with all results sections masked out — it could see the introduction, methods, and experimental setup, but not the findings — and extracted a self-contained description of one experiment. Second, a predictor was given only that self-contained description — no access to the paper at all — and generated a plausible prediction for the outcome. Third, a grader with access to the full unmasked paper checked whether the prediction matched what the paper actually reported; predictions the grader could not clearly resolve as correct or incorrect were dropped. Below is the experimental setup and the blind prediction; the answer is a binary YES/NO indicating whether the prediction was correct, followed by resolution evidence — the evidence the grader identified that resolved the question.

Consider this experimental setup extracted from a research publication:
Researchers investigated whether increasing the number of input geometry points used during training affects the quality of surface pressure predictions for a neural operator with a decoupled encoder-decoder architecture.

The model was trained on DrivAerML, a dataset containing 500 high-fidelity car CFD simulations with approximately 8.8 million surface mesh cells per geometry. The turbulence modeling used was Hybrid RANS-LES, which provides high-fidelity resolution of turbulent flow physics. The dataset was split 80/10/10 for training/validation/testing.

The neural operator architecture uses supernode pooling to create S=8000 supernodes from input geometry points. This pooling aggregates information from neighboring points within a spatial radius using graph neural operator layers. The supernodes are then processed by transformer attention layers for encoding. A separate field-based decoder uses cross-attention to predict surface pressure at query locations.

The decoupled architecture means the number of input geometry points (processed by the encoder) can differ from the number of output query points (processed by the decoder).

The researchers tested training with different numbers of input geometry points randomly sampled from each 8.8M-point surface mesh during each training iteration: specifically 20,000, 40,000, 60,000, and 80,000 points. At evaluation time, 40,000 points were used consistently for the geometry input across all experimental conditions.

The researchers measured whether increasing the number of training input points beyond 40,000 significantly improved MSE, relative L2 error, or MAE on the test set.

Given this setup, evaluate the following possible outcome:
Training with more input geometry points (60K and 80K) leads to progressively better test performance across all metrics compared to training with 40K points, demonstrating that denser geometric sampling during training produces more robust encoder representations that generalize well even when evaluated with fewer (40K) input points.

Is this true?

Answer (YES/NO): NO